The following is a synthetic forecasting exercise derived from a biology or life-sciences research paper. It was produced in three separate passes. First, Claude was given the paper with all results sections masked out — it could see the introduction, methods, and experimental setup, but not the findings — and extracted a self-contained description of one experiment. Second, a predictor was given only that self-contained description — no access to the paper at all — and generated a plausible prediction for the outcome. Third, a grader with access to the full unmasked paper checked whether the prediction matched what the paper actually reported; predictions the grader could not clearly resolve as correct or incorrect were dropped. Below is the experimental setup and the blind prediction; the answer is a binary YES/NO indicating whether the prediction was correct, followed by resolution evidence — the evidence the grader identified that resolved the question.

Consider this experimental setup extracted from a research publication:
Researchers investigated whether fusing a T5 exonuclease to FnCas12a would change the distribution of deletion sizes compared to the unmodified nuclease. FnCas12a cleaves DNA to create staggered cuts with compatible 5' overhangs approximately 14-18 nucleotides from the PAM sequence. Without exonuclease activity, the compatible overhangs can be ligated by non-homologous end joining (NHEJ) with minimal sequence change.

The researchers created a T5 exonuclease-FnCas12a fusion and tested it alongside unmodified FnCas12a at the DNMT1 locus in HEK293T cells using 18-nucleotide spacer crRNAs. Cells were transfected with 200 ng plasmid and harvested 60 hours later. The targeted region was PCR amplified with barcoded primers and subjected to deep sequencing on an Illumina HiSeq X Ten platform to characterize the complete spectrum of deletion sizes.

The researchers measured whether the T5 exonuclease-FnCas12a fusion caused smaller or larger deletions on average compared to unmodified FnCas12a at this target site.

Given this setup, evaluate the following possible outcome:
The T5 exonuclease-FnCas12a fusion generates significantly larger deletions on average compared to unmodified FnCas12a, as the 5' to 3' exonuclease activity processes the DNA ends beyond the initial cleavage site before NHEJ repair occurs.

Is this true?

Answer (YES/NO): YES